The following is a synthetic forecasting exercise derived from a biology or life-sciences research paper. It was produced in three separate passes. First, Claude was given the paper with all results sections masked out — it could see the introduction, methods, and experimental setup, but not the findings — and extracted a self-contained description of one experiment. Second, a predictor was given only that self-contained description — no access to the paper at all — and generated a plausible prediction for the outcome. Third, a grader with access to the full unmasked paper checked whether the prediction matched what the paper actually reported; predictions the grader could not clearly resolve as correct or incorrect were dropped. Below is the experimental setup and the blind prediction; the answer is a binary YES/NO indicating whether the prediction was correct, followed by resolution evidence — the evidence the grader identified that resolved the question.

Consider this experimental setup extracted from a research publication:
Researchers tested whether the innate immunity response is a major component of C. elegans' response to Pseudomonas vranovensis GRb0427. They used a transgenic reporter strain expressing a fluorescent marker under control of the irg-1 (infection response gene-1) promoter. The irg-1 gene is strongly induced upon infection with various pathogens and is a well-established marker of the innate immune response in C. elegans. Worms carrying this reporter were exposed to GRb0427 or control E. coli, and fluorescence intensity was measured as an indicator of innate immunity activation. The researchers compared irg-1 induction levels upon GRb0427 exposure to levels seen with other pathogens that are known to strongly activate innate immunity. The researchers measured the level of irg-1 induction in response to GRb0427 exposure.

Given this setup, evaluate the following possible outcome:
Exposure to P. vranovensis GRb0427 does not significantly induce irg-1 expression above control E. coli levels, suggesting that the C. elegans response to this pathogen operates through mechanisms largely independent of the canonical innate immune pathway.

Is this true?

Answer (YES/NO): NO